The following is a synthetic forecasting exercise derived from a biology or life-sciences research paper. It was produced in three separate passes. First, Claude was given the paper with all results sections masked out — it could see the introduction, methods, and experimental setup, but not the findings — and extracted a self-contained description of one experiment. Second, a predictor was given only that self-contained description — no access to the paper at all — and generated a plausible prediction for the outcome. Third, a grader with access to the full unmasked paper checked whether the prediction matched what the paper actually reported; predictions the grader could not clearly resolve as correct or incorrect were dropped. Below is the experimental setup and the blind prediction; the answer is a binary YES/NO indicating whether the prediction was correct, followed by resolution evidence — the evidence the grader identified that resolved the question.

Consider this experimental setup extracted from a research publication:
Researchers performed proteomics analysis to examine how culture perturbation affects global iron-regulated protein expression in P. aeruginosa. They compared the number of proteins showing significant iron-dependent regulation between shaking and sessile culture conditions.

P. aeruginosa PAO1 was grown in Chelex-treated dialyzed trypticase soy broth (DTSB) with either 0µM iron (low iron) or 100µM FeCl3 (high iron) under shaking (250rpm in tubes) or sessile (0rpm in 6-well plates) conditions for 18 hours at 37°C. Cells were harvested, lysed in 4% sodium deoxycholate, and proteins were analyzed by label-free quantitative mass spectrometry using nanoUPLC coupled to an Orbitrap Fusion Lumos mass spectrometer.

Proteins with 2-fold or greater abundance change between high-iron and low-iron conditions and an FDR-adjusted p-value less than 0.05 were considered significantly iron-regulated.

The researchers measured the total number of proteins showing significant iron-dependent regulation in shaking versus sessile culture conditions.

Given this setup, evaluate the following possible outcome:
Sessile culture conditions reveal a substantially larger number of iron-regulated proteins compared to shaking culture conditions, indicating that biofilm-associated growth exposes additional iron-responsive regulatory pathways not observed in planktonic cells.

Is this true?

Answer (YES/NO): NO